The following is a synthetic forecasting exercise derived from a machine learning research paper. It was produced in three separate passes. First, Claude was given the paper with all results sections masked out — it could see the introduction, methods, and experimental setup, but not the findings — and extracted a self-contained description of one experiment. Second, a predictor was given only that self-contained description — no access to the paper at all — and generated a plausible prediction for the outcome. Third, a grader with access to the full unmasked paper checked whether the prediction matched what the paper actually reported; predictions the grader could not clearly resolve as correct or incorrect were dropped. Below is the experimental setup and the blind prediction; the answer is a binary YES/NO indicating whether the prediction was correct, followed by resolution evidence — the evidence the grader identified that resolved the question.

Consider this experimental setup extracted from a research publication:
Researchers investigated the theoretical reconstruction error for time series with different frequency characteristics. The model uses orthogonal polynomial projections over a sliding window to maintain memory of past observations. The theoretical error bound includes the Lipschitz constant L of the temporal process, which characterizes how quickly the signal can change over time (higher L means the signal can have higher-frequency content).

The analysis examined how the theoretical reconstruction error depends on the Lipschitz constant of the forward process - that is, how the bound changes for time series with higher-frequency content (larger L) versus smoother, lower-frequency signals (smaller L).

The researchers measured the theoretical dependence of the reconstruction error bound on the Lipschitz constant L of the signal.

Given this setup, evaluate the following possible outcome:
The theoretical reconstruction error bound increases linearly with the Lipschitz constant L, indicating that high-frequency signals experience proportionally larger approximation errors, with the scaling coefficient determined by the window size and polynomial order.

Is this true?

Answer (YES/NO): NO